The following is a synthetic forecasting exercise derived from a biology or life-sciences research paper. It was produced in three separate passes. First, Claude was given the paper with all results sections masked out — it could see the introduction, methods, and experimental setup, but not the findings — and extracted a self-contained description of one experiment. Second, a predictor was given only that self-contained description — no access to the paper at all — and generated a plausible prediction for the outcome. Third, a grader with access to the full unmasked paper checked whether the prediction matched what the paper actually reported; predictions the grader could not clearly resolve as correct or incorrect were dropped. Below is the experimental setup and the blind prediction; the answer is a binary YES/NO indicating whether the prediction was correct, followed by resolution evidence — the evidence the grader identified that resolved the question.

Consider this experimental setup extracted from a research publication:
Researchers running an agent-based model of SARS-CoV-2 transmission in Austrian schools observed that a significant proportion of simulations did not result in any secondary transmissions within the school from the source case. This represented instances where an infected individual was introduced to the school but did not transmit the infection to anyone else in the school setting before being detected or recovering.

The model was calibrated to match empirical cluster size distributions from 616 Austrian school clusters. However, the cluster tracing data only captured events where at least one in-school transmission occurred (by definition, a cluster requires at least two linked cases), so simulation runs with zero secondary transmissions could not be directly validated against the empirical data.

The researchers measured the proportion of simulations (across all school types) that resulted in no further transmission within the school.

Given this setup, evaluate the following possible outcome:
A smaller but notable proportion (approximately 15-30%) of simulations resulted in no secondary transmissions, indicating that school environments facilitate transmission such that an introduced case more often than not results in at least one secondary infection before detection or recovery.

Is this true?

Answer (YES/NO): NO